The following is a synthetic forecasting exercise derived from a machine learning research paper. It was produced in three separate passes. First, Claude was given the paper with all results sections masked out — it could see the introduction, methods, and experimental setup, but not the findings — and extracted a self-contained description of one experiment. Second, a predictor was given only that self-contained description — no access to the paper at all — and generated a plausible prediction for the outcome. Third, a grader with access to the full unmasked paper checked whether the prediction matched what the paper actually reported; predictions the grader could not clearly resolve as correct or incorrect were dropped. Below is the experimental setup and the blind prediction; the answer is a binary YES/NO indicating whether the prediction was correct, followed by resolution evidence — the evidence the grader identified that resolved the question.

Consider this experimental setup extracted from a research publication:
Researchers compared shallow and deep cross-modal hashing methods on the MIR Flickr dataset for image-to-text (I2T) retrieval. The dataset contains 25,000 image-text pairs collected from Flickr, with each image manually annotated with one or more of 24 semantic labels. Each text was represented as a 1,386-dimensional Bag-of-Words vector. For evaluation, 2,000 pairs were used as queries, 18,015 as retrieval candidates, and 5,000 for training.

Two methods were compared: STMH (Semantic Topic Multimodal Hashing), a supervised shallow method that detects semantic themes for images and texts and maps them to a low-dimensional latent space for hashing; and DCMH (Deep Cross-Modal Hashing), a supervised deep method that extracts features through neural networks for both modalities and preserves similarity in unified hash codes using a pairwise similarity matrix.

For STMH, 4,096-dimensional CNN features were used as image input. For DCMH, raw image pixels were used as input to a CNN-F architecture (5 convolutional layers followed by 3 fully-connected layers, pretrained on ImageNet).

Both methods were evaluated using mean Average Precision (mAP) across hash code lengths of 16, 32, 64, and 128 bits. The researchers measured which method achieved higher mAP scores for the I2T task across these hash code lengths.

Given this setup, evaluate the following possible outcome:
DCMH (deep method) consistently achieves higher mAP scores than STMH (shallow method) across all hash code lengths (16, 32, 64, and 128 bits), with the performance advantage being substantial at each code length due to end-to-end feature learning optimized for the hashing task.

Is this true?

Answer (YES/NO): NO